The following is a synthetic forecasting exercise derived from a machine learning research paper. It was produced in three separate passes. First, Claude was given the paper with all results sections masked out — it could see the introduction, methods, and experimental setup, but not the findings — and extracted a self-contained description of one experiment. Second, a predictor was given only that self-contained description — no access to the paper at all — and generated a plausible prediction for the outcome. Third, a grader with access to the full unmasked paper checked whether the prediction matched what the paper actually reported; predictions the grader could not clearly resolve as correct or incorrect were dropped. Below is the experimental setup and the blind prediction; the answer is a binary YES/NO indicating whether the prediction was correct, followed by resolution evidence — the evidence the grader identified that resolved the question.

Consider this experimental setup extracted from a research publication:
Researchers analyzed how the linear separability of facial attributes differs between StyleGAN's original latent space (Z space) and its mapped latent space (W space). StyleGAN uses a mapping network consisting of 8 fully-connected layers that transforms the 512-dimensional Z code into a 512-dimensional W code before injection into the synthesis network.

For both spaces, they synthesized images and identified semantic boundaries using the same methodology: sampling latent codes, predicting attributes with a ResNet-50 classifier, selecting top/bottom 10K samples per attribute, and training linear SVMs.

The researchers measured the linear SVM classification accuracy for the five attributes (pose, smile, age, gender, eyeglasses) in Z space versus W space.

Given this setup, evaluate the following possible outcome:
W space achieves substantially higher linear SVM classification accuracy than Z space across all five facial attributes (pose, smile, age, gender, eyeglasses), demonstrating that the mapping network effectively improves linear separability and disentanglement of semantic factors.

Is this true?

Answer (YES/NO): YES